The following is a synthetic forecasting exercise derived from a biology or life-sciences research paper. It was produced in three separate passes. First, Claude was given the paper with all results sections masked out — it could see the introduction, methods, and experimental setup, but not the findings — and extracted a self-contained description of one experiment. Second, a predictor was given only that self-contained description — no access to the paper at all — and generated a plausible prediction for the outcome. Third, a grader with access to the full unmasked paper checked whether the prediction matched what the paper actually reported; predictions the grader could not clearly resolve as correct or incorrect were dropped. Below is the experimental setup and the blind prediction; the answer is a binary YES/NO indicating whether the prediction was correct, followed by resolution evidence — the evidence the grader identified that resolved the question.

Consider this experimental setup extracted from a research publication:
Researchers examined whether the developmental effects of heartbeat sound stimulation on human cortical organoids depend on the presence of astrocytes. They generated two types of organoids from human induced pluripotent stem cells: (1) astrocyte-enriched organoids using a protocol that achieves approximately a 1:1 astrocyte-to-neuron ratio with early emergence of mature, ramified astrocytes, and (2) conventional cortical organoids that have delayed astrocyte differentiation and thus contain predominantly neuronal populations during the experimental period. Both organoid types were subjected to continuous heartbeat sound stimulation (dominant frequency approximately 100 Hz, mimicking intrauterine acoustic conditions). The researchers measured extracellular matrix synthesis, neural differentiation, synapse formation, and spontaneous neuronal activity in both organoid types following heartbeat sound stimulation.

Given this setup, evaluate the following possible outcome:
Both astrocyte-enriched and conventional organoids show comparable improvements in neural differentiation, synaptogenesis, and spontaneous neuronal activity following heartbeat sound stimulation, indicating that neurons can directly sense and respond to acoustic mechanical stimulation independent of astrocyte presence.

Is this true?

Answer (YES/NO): NO